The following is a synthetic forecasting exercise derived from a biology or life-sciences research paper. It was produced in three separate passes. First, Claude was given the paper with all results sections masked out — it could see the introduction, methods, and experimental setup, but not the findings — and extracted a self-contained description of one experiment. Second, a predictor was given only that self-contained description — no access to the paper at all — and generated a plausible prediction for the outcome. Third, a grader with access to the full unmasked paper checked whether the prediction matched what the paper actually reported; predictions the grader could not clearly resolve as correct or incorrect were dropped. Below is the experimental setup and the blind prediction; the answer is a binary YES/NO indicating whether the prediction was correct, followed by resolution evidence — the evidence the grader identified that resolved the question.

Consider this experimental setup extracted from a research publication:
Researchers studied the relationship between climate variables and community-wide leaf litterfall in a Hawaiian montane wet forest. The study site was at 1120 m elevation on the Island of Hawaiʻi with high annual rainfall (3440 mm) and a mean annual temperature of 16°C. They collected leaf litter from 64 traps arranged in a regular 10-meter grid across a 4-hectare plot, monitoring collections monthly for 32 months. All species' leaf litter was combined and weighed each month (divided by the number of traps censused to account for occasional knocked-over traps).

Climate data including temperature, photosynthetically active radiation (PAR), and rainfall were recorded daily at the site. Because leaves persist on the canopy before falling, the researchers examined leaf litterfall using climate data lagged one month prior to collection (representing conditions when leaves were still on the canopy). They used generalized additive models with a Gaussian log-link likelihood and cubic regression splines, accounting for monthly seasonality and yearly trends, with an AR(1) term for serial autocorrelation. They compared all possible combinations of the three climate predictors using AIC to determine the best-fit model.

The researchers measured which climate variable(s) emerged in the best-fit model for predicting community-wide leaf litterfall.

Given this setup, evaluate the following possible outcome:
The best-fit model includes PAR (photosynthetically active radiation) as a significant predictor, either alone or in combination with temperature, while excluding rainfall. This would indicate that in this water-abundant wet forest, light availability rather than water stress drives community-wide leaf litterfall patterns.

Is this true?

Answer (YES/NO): NO